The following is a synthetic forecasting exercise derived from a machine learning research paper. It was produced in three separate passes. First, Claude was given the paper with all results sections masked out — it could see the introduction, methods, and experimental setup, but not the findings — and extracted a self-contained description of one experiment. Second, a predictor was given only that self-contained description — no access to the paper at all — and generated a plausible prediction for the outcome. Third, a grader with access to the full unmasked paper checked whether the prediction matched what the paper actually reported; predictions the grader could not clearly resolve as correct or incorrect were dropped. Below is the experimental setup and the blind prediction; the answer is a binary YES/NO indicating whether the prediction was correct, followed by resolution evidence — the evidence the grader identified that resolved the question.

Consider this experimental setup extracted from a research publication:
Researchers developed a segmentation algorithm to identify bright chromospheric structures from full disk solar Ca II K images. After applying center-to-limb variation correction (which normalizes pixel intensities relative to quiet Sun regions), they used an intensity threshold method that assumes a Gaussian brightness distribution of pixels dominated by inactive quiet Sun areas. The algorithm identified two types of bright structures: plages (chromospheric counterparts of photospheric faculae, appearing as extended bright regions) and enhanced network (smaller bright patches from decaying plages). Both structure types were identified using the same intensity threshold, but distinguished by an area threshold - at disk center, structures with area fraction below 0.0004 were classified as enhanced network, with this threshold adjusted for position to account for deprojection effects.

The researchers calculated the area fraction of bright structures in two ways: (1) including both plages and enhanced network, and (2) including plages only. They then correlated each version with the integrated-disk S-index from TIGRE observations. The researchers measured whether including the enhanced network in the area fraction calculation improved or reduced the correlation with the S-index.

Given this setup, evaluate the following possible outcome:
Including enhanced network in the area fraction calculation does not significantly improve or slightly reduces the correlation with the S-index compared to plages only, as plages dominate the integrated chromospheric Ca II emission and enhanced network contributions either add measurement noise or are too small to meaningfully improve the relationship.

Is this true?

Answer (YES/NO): NO